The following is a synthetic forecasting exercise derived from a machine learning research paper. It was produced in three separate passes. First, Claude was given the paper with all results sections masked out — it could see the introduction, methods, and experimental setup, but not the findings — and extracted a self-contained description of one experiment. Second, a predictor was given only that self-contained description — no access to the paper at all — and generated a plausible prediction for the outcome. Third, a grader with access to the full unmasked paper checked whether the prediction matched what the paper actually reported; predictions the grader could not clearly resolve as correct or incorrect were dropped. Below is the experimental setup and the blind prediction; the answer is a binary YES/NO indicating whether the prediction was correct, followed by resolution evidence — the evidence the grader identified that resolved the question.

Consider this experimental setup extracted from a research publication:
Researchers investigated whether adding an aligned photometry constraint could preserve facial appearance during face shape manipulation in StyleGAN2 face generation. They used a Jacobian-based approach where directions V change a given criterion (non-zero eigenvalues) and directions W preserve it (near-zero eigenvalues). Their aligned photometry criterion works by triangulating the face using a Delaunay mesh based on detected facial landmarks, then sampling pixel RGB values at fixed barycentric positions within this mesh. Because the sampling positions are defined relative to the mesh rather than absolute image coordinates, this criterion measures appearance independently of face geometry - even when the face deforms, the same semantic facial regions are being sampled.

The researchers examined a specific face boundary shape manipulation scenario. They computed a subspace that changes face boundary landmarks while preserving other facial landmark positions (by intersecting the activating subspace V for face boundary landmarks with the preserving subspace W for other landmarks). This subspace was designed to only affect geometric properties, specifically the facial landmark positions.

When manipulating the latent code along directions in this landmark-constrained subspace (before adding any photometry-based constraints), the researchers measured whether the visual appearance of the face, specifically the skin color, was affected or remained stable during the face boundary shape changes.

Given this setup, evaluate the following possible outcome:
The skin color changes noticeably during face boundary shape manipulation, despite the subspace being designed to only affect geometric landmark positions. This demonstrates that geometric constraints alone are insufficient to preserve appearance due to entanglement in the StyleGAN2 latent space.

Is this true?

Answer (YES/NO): YES